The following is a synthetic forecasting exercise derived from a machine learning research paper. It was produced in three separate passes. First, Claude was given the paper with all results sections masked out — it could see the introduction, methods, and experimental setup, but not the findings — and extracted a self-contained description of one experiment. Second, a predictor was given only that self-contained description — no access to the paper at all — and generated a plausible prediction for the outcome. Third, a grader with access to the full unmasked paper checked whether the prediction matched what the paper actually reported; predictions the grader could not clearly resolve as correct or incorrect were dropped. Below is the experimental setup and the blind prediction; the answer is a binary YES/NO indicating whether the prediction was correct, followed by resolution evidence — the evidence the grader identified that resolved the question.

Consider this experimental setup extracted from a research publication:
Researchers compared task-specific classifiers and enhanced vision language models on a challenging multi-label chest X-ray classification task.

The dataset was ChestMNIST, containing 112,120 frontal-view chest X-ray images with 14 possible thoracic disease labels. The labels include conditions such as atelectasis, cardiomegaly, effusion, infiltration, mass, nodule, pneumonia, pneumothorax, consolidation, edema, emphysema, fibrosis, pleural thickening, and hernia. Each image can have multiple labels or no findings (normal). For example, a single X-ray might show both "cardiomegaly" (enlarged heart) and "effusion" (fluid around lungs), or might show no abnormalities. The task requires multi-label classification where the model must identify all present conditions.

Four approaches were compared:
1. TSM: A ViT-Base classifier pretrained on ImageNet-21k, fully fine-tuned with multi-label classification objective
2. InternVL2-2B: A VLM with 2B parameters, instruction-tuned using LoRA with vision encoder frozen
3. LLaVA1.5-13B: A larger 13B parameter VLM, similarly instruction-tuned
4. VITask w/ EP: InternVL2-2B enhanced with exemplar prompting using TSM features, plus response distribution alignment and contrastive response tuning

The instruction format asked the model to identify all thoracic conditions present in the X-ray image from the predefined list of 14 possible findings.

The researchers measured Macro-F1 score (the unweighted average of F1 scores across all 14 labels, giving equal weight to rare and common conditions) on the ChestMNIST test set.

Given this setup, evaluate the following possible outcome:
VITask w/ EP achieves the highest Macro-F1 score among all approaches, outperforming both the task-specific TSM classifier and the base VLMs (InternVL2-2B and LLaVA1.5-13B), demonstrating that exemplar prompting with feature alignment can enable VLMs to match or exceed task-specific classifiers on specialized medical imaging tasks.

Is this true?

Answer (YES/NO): YES